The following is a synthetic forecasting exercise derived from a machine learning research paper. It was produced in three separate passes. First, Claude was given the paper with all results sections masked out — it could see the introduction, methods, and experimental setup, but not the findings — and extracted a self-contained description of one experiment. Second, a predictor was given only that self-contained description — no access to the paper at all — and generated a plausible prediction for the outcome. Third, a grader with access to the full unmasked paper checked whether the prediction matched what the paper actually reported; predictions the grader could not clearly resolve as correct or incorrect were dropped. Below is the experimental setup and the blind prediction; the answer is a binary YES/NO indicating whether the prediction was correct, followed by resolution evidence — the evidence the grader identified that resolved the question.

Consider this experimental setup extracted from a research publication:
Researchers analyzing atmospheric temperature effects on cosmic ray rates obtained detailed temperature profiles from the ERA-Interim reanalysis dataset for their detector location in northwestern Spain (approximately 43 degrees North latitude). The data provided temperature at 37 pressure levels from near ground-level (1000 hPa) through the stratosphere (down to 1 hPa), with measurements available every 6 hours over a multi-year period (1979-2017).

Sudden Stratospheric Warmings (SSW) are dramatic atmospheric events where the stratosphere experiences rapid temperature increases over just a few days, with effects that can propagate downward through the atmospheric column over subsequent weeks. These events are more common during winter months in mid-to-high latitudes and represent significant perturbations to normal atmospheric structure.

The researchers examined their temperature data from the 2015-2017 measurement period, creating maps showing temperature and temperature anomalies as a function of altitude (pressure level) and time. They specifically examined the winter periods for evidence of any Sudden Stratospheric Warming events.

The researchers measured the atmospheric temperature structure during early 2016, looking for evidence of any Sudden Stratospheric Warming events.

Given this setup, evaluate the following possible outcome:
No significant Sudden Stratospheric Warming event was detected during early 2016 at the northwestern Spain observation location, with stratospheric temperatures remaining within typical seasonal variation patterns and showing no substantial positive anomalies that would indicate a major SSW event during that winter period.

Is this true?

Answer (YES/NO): NO